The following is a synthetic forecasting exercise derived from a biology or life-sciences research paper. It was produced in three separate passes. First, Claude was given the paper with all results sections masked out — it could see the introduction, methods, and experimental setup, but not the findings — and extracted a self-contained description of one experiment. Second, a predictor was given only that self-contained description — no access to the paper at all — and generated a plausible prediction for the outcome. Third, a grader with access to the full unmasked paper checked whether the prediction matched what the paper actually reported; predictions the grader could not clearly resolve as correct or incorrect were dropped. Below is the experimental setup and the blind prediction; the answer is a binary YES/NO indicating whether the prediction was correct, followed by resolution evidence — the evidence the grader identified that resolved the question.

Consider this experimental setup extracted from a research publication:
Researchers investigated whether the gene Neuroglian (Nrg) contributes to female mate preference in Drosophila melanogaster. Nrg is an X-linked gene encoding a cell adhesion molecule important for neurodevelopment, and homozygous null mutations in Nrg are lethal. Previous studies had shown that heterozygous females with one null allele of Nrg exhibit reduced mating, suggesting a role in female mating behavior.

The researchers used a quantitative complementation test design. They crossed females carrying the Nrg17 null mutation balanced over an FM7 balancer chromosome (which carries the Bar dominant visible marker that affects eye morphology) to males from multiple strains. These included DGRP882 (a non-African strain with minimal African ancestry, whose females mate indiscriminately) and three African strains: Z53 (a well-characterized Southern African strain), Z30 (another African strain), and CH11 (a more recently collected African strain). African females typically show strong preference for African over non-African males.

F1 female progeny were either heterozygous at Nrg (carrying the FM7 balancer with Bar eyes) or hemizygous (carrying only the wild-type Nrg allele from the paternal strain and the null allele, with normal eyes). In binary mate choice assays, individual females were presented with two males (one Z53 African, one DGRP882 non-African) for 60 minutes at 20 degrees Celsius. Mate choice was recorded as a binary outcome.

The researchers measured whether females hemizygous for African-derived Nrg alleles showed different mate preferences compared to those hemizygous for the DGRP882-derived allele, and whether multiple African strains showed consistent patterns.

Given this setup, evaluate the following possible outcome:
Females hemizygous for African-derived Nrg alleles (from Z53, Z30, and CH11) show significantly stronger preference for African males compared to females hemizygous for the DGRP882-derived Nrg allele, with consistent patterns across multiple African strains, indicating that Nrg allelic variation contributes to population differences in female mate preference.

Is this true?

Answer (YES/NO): NO